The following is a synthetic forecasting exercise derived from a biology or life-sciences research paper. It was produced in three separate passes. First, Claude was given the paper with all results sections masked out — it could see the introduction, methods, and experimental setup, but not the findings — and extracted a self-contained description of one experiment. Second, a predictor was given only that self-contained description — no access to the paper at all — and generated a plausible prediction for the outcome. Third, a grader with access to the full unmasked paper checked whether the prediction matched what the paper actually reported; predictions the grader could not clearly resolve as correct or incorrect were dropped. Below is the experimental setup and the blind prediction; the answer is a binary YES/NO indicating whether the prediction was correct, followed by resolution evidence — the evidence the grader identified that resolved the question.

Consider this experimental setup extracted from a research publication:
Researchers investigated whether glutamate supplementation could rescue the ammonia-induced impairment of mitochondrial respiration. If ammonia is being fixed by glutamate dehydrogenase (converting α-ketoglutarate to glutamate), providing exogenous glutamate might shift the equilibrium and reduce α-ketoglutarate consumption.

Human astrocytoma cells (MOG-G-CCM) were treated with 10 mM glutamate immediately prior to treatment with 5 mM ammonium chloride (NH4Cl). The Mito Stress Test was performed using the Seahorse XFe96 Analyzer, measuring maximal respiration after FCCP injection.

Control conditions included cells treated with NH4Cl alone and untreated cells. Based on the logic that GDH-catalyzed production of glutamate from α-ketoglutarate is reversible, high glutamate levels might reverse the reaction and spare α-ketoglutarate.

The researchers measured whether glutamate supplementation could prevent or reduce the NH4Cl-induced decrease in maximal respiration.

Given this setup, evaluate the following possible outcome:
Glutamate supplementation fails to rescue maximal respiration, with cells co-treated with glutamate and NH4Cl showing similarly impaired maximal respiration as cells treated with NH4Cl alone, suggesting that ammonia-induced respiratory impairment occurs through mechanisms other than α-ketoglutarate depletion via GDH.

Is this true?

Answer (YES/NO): NO